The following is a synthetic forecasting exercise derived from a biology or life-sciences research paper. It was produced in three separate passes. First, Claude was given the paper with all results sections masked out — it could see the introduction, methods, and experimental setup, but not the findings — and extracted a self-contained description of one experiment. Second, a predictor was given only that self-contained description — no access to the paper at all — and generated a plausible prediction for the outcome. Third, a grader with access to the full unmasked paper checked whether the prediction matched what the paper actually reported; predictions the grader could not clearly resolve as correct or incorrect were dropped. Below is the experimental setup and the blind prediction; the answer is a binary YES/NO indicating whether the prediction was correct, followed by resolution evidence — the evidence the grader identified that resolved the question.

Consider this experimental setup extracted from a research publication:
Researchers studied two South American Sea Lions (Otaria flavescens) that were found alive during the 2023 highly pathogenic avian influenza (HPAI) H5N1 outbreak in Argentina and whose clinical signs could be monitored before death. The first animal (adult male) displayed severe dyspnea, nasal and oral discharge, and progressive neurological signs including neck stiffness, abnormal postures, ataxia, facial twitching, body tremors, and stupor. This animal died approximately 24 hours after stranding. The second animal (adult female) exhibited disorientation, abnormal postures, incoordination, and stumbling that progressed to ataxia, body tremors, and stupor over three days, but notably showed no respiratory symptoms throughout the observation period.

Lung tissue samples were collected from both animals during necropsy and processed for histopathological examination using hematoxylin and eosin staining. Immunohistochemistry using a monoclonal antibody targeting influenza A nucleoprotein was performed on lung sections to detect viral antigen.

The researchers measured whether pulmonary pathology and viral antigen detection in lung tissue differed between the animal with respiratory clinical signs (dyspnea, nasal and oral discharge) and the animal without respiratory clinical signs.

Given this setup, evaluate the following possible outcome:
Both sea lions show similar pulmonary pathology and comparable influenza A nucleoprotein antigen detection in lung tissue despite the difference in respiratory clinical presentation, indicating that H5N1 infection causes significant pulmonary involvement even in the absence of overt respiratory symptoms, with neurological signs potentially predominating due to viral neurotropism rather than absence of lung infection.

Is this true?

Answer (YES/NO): NO